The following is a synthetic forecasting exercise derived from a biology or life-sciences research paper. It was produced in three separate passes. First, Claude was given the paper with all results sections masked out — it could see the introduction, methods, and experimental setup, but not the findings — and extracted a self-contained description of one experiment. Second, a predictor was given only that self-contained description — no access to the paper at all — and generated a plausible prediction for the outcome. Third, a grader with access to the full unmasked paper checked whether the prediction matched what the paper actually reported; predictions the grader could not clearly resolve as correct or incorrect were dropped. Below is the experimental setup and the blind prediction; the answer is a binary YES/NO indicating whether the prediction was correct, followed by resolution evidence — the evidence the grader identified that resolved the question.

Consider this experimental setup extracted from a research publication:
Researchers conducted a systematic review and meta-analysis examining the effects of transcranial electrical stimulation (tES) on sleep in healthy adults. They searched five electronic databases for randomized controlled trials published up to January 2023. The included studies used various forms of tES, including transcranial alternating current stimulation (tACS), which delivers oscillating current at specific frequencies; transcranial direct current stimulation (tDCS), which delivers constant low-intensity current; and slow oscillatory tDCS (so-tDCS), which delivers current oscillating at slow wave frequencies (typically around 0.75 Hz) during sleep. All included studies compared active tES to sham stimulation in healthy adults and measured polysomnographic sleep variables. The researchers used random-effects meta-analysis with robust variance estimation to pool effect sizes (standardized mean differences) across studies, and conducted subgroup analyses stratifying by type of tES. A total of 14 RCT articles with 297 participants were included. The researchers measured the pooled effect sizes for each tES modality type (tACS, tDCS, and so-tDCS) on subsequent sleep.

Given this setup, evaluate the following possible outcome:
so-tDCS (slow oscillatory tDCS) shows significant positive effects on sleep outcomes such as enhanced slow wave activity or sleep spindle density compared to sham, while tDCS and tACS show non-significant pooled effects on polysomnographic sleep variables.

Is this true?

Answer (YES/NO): NO